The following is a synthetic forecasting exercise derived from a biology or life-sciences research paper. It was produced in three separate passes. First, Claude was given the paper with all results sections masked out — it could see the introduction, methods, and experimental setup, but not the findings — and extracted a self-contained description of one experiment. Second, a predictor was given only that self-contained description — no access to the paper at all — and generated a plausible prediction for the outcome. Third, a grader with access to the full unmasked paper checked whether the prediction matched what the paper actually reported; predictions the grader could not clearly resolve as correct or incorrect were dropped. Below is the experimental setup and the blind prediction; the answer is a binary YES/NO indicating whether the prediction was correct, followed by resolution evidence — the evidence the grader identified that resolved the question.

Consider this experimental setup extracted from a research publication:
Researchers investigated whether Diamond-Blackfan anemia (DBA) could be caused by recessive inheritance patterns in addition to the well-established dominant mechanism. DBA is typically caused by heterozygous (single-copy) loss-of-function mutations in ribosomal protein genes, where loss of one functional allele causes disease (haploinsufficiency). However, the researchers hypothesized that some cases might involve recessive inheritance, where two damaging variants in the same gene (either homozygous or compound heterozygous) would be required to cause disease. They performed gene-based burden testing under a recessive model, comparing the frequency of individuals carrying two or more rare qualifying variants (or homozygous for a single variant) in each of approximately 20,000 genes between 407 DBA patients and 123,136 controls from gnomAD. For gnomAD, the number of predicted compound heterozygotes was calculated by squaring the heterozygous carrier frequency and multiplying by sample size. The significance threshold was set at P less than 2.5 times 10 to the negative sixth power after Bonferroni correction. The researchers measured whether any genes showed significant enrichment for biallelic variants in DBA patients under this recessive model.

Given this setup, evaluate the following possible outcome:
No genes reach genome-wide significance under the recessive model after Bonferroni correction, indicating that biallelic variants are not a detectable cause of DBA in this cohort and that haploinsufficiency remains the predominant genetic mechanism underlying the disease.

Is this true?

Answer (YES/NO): NO